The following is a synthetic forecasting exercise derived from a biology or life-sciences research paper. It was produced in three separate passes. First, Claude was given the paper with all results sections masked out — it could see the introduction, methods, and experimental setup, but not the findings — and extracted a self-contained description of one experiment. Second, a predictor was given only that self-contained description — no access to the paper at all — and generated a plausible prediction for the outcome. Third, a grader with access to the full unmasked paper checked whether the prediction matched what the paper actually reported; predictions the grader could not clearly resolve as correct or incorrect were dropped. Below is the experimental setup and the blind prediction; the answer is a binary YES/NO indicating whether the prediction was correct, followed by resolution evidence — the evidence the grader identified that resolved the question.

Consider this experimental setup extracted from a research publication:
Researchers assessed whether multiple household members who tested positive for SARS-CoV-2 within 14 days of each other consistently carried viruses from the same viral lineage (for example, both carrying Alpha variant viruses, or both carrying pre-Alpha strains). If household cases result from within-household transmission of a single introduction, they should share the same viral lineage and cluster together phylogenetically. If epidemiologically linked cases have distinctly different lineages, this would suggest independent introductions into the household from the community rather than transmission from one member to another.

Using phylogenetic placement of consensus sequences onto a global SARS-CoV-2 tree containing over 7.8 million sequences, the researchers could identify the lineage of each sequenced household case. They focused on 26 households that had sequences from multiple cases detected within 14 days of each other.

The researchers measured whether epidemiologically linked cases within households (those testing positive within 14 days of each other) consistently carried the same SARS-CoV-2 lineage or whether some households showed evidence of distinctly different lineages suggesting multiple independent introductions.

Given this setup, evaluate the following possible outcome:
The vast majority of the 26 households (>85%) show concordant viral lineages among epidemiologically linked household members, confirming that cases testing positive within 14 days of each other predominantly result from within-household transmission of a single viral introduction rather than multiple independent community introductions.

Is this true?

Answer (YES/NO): YES